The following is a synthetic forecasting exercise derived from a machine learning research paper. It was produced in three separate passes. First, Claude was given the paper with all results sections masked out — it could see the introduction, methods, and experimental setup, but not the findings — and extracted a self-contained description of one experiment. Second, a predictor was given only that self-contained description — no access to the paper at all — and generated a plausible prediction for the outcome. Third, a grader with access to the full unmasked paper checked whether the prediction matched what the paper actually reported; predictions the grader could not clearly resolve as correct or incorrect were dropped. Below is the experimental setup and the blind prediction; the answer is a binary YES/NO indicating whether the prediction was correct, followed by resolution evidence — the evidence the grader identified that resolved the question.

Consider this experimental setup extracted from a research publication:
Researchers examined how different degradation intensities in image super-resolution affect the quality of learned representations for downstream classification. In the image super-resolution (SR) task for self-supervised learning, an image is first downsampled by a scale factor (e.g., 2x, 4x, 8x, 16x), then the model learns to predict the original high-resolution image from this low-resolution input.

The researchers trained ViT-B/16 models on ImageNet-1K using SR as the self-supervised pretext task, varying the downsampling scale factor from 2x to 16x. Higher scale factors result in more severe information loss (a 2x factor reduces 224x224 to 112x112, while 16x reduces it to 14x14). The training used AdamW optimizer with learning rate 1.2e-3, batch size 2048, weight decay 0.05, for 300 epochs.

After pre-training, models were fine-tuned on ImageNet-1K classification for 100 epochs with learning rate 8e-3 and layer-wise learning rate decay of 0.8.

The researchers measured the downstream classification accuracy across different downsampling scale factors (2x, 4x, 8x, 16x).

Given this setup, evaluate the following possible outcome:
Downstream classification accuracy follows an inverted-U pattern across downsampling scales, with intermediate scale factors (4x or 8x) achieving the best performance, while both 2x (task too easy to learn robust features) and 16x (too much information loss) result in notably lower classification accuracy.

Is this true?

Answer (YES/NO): YES